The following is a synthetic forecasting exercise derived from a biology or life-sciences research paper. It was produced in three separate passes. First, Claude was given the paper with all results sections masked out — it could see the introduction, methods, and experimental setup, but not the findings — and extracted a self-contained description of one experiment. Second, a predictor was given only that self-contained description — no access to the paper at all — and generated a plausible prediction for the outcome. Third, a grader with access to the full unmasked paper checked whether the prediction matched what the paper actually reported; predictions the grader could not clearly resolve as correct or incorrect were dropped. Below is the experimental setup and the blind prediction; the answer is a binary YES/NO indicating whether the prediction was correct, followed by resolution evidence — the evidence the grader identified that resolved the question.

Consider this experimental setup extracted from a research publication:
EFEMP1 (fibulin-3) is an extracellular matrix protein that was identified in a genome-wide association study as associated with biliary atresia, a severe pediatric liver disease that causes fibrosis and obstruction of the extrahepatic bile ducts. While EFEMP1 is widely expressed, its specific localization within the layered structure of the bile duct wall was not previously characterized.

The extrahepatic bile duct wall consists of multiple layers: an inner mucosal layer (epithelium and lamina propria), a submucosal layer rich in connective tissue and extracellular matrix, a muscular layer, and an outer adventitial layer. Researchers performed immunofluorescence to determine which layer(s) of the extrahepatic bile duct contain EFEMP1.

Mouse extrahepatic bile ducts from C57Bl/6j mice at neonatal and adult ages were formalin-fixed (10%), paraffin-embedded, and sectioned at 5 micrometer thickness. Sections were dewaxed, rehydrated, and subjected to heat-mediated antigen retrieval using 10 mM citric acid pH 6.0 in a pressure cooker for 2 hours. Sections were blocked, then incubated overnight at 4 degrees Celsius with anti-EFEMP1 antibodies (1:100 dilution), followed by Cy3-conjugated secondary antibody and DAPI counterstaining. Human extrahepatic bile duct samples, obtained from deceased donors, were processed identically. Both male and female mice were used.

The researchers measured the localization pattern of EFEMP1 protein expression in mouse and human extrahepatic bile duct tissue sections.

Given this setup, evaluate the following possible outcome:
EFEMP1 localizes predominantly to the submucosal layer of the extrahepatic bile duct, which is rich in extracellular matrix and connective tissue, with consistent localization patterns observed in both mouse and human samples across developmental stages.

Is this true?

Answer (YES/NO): NO